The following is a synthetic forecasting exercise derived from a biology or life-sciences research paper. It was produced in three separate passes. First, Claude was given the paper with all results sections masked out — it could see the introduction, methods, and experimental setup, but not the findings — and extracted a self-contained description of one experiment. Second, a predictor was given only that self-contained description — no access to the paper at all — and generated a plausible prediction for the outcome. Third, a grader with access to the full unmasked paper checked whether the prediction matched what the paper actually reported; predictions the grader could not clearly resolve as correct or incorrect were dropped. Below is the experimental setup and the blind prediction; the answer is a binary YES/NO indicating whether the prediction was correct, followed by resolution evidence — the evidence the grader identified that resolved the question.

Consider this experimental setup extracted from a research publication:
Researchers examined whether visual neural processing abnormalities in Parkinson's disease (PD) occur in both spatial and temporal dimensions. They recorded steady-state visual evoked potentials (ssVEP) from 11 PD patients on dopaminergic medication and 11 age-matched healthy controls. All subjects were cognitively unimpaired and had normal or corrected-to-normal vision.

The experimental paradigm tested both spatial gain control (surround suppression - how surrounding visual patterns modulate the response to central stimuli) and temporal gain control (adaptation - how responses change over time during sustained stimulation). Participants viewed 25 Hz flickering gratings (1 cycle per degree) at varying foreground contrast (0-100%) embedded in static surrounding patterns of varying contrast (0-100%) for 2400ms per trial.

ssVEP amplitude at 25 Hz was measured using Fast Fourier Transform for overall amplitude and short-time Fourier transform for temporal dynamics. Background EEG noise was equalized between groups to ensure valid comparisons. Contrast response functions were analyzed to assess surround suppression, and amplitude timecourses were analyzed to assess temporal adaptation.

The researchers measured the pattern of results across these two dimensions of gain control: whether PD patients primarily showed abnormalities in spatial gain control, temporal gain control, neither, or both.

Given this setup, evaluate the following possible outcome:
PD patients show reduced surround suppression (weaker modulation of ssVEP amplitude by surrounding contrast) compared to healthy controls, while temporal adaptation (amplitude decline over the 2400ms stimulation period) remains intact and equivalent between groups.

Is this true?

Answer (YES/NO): NO